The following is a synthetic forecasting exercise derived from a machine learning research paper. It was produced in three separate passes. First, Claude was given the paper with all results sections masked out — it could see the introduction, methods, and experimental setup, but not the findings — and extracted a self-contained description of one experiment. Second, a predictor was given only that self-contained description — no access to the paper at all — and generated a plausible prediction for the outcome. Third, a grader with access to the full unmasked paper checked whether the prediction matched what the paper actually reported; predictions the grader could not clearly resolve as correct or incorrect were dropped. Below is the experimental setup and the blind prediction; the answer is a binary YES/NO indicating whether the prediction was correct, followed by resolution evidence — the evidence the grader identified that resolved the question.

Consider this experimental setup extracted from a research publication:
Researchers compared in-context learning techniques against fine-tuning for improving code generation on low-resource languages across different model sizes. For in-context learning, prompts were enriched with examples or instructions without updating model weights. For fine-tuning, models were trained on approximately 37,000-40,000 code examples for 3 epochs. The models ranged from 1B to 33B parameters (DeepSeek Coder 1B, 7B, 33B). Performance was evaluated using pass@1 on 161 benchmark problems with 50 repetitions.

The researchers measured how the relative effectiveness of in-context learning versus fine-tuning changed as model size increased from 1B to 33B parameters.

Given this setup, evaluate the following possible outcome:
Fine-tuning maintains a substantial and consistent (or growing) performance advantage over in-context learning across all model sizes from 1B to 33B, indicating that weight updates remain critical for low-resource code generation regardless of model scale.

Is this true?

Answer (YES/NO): NO